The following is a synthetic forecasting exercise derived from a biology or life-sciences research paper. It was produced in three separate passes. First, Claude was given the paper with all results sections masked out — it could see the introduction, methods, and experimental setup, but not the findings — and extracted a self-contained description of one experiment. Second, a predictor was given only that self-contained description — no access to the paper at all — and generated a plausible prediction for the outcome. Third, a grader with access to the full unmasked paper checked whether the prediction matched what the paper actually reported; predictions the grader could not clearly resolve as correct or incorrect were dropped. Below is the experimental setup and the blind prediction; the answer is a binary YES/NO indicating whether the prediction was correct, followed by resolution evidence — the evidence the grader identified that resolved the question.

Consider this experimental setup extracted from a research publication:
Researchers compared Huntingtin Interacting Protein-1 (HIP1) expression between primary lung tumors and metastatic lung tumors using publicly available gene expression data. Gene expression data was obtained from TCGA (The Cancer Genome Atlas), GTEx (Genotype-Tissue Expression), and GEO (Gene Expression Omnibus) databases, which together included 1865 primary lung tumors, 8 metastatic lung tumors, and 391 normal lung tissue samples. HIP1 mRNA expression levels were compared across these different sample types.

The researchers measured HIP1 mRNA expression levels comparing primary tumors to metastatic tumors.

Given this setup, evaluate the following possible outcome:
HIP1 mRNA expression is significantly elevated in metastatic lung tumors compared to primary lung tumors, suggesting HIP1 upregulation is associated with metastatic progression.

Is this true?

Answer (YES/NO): NO